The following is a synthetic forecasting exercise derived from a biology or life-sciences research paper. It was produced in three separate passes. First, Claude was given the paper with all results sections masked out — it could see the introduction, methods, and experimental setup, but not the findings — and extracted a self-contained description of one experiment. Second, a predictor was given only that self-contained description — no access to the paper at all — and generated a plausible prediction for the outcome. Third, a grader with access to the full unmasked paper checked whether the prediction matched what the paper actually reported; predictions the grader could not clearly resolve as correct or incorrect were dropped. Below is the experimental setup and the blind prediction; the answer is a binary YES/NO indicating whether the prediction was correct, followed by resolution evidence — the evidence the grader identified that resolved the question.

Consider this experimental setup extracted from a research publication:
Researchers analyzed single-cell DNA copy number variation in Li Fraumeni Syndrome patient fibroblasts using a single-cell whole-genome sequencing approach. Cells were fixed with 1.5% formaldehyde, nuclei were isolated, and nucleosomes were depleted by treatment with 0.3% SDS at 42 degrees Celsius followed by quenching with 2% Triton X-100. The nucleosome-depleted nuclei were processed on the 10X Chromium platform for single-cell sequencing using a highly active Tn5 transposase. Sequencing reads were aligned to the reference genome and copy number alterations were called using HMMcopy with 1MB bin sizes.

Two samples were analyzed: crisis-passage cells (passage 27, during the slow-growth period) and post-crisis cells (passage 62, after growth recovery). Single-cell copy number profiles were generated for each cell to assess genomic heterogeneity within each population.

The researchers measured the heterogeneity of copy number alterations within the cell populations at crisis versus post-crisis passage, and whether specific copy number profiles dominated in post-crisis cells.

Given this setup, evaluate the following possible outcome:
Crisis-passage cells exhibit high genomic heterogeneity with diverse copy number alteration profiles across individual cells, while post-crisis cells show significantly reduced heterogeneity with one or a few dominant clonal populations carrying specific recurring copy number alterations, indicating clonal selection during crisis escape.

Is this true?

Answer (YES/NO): YES